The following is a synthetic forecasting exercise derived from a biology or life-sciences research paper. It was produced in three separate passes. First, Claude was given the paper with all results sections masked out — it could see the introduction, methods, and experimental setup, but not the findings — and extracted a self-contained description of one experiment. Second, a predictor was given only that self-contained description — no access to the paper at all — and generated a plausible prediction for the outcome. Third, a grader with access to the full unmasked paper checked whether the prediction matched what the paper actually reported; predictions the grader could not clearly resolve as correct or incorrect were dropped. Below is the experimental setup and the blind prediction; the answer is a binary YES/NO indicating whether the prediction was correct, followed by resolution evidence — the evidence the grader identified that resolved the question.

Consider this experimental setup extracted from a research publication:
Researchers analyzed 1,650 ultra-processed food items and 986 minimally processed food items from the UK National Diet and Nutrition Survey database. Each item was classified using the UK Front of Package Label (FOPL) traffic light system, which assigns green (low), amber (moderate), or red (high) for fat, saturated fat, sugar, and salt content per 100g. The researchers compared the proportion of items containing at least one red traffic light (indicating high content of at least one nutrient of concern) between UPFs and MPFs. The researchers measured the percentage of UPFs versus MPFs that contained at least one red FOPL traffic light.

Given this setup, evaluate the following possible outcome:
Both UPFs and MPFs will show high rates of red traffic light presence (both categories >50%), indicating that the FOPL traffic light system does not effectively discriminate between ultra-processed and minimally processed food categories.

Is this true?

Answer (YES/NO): NO